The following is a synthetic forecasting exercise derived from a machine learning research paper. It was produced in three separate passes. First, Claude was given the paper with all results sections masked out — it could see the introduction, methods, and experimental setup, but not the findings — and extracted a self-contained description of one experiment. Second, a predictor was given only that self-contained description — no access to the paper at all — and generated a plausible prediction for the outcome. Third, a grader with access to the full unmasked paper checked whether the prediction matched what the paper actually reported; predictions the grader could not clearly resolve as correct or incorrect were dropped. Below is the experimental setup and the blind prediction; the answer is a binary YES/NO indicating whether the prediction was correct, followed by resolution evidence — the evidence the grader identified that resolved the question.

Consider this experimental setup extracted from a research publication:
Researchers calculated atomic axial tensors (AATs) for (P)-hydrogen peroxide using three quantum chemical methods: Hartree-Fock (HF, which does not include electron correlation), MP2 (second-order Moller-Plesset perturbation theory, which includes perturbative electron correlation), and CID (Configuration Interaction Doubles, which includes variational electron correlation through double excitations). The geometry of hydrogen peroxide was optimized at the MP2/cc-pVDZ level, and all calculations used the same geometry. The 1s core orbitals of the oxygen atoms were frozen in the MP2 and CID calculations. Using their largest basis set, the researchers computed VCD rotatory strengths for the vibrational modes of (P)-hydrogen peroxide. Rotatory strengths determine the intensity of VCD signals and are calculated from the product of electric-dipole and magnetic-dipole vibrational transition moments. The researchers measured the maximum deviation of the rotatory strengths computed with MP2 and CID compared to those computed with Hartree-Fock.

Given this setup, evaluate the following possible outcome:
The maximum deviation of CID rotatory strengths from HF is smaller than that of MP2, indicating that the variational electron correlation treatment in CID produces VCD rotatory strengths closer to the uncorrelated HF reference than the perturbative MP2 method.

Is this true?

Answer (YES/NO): YES